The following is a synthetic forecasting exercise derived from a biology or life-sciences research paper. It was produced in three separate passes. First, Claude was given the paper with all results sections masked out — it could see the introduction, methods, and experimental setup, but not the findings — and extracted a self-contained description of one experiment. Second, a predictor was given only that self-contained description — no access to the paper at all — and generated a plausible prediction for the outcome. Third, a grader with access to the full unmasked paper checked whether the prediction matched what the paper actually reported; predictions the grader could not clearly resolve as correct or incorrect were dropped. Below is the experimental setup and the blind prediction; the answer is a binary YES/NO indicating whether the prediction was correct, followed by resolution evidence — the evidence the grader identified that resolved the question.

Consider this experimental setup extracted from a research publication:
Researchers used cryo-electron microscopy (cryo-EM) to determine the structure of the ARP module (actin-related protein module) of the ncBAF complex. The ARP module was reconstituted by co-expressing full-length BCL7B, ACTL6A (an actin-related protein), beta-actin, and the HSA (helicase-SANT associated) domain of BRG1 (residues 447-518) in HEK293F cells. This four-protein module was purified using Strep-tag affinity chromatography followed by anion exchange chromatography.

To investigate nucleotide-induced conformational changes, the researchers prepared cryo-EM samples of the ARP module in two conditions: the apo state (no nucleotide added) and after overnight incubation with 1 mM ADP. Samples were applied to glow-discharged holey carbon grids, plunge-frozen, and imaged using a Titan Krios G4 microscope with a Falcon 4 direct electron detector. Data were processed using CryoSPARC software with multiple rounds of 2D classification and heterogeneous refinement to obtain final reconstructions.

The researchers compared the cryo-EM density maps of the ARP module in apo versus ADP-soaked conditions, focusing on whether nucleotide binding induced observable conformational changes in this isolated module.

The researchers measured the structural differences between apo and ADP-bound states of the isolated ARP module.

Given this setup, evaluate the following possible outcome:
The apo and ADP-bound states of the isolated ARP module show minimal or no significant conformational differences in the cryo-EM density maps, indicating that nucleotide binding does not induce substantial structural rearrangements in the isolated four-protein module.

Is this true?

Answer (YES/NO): NO